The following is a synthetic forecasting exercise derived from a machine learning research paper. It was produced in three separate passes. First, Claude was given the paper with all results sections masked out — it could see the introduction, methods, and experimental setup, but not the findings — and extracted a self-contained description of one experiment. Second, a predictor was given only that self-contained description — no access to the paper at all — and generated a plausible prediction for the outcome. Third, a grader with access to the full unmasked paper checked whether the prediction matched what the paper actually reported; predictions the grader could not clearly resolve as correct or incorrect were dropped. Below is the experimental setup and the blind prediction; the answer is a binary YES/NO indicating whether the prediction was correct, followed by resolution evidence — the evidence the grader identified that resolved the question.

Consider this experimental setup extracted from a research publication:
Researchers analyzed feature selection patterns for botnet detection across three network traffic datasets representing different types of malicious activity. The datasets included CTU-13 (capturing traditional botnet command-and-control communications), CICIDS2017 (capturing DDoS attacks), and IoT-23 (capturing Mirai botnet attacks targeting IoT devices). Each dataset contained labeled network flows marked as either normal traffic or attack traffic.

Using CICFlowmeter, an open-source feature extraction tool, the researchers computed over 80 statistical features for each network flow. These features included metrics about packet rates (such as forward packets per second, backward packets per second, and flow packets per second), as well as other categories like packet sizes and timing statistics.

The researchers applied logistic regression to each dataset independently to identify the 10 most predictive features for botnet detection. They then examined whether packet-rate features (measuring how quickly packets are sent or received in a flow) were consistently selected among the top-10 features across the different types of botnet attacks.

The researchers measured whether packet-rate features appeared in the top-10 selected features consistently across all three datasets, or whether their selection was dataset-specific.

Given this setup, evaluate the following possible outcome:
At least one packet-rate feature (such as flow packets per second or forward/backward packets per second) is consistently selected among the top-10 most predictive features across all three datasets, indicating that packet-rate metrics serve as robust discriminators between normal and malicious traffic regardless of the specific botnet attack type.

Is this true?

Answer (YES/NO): NO